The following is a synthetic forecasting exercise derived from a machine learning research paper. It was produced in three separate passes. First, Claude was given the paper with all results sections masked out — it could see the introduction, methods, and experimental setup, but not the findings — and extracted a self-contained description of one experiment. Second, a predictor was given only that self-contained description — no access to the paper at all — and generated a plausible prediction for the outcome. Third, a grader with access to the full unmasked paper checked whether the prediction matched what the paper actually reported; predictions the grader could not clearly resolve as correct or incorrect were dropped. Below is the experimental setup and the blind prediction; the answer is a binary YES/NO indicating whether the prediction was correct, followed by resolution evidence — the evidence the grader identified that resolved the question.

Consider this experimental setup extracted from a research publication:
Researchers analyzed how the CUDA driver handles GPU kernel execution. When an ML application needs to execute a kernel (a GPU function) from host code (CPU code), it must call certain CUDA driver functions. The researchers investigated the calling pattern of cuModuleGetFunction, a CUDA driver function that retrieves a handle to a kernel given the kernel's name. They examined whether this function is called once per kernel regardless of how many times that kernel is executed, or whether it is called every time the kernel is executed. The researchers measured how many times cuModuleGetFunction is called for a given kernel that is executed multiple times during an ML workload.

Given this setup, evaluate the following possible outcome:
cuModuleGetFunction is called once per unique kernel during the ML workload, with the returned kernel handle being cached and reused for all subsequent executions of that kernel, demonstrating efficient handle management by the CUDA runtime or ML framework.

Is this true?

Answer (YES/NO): YES